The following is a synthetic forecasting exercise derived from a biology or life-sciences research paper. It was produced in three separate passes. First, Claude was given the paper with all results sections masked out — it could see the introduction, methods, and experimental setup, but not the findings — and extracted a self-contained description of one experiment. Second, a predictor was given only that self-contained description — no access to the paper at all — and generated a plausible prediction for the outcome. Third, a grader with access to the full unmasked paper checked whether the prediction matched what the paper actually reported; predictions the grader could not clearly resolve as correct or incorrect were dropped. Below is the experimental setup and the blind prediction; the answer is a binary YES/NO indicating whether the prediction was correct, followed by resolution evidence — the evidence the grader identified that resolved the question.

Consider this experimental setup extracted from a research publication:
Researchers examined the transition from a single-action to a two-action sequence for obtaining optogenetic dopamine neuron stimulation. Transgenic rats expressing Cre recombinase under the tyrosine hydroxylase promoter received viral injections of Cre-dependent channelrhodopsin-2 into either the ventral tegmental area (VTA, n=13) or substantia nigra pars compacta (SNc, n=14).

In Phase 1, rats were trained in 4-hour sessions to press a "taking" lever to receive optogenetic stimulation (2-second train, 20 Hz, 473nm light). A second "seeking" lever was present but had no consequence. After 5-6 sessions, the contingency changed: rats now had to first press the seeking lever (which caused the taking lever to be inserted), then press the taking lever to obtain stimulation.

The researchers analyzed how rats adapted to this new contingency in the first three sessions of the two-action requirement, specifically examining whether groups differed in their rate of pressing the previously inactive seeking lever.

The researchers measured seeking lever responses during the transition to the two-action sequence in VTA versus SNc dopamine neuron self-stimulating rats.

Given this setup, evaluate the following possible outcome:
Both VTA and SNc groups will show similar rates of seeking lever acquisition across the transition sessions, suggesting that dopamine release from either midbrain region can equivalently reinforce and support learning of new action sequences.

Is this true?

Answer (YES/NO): NO